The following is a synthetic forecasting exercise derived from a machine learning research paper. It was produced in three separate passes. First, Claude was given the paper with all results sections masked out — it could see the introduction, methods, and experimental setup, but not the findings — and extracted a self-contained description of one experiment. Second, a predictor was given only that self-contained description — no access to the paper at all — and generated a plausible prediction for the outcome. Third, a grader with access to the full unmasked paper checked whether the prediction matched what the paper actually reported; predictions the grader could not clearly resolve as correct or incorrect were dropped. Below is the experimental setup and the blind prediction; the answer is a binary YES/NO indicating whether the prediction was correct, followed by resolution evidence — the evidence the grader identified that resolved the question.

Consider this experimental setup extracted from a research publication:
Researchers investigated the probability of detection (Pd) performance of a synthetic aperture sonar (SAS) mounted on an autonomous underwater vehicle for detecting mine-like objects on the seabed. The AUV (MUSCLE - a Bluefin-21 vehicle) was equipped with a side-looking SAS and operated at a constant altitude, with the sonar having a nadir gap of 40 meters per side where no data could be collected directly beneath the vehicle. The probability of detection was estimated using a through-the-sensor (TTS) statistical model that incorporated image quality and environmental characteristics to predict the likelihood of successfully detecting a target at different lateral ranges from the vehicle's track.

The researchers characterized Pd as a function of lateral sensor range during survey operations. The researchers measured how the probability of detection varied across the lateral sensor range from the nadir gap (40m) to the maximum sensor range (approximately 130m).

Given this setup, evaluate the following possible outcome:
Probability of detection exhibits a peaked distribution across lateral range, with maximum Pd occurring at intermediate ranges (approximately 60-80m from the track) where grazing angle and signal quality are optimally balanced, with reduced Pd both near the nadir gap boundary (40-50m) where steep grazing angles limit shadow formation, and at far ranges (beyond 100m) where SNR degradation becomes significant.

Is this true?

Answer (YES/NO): YES